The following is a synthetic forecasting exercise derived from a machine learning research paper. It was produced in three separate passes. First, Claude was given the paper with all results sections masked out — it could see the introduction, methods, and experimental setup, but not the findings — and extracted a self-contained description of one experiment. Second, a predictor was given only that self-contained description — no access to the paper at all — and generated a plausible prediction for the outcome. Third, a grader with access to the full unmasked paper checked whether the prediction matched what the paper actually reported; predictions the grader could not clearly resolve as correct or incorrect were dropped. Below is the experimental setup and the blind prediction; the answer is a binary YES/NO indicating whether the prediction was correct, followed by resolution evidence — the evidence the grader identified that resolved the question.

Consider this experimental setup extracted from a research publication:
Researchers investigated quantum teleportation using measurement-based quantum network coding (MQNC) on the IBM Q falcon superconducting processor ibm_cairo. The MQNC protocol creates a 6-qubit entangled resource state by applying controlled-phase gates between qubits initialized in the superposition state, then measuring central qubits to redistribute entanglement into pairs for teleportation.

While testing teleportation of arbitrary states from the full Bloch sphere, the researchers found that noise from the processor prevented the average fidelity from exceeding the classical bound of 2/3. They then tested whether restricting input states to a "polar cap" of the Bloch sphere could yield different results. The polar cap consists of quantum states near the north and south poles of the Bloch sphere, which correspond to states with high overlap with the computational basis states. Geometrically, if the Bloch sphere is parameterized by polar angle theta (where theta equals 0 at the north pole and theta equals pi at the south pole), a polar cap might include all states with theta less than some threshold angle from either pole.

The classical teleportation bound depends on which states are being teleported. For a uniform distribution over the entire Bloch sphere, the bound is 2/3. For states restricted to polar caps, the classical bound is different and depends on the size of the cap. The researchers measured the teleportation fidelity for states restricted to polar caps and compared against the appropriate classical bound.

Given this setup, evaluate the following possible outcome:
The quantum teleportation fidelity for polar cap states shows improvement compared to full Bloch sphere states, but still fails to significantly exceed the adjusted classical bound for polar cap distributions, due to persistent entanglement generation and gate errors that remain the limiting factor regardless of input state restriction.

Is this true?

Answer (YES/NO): NO